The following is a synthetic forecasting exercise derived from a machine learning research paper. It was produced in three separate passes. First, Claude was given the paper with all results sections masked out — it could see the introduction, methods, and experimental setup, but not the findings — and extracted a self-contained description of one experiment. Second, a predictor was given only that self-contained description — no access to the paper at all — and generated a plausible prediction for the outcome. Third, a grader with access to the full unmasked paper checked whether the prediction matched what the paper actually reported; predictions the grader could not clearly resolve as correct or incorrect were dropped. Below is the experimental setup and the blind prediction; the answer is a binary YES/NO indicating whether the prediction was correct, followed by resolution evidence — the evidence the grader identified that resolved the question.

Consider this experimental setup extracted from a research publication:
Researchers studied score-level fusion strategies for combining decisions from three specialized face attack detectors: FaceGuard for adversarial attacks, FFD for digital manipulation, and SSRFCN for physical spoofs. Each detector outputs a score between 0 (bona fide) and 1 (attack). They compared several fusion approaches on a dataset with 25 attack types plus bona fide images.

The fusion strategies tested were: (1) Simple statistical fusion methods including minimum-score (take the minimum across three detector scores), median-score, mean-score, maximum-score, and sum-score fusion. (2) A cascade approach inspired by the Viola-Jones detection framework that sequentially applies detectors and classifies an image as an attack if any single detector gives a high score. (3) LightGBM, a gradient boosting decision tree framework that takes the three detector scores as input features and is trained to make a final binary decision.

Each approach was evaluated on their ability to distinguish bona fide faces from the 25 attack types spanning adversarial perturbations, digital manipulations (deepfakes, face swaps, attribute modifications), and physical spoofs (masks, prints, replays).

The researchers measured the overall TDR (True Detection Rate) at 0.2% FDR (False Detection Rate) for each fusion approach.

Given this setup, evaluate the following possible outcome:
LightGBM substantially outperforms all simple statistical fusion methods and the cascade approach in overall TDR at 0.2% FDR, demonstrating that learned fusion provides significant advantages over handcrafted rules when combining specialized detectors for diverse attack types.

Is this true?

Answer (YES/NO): YES